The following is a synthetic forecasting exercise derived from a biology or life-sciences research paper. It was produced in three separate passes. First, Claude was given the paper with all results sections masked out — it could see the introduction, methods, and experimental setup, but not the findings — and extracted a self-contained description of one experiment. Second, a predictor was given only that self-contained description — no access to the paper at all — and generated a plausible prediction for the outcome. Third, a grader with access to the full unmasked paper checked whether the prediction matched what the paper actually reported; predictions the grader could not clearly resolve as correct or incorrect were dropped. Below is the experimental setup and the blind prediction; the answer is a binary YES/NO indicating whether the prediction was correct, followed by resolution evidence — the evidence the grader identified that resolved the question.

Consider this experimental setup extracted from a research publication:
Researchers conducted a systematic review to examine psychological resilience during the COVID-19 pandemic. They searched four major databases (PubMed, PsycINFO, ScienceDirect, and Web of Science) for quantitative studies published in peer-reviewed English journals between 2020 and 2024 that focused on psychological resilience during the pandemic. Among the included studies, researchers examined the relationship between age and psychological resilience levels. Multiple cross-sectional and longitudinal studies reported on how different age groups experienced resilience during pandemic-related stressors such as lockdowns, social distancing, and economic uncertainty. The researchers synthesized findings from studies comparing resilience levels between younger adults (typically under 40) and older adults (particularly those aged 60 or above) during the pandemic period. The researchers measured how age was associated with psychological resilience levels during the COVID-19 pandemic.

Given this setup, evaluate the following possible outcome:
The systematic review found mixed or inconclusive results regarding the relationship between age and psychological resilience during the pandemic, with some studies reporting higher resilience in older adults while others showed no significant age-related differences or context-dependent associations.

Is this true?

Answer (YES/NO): NO